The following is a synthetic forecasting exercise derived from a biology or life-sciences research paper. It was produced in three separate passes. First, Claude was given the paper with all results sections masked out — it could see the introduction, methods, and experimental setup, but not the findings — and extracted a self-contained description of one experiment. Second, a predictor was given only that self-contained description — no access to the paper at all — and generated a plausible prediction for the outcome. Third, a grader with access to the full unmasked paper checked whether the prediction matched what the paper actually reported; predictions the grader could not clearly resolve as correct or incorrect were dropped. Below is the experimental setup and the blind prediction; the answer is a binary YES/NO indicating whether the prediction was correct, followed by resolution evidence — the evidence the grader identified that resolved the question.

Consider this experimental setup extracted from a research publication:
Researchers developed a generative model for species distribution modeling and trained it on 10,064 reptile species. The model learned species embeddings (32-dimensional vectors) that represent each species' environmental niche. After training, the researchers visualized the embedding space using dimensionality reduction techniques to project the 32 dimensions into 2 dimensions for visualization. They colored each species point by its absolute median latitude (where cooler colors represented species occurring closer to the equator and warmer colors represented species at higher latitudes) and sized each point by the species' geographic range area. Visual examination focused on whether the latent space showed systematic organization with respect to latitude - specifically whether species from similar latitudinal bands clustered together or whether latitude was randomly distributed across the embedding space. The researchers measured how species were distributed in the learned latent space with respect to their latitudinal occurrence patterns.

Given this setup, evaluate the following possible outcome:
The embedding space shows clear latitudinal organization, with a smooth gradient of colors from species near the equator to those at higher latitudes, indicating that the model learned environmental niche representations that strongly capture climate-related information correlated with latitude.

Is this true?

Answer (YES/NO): NO